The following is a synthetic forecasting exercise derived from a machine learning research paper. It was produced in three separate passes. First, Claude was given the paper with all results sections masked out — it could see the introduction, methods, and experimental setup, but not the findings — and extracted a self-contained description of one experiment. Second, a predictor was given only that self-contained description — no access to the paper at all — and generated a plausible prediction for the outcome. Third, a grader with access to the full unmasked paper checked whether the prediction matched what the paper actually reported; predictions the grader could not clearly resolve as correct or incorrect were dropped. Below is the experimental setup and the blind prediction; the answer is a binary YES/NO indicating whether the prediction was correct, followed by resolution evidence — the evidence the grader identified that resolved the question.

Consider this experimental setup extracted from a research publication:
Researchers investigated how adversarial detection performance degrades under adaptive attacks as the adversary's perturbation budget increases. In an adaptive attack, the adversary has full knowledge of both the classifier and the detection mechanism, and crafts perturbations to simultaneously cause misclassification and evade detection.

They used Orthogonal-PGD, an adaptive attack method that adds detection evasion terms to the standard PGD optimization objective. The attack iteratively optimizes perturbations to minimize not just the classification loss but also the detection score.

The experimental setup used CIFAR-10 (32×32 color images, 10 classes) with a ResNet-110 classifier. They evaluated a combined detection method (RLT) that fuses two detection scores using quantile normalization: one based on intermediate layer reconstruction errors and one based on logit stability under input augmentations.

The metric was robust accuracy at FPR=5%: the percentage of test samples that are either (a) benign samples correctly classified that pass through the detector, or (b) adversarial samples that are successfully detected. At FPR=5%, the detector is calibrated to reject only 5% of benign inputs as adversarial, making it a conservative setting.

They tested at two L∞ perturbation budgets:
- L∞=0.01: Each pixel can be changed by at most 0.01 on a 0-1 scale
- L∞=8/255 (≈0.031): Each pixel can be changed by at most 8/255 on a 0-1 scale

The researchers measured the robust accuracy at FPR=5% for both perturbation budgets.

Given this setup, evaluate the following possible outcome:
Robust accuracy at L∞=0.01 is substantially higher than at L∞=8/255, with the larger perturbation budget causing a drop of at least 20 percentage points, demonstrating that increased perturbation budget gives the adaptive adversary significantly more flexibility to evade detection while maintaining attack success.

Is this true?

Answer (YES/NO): YES